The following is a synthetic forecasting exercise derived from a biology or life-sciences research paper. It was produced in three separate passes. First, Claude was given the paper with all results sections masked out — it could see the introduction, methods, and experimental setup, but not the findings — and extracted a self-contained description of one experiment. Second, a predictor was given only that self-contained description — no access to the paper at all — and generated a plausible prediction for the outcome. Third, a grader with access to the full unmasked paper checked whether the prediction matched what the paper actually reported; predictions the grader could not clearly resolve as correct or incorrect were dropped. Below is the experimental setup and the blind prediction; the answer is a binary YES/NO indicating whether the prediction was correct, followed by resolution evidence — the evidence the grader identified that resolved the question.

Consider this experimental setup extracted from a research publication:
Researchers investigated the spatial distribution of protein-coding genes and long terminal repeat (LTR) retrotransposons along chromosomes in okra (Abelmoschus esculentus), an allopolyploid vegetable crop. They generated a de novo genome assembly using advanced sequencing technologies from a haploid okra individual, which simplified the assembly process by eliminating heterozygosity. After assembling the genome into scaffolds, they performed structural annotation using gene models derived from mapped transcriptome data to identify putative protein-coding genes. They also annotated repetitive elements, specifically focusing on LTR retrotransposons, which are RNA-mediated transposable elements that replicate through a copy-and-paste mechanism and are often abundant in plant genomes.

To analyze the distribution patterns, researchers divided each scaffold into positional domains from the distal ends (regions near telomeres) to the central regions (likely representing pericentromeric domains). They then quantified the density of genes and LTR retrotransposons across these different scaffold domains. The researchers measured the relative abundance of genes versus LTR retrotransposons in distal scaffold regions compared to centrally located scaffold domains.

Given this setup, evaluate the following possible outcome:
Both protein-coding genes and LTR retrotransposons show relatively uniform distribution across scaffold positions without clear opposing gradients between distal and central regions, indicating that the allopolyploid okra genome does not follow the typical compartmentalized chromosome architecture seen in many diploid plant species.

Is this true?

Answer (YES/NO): NO